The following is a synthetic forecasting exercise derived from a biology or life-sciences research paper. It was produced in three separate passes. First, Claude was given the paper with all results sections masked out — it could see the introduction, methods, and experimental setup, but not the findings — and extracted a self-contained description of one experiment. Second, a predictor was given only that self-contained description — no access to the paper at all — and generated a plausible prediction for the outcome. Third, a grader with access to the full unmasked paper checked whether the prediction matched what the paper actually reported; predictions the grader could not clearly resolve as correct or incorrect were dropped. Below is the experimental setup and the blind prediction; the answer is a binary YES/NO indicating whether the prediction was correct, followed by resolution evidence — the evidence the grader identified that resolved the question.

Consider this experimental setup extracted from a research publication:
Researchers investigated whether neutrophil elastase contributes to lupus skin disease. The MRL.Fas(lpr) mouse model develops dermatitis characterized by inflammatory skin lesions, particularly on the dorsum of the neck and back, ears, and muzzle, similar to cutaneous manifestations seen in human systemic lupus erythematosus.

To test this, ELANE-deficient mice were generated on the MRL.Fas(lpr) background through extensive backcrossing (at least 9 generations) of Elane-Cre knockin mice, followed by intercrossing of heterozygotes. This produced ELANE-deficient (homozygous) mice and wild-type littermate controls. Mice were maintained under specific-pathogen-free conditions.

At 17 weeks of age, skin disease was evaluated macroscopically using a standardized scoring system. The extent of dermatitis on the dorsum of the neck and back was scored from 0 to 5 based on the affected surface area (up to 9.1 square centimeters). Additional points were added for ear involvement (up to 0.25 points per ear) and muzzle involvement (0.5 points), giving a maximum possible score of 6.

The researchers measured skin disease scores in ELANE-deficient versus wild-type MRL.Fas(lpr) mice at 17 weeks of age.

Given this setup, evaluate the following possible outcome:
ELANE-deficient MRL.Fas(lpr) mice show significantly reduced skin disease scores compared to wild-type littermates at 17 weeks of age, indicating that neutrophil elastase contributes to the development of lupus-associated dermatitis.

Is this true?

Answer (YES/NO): NO